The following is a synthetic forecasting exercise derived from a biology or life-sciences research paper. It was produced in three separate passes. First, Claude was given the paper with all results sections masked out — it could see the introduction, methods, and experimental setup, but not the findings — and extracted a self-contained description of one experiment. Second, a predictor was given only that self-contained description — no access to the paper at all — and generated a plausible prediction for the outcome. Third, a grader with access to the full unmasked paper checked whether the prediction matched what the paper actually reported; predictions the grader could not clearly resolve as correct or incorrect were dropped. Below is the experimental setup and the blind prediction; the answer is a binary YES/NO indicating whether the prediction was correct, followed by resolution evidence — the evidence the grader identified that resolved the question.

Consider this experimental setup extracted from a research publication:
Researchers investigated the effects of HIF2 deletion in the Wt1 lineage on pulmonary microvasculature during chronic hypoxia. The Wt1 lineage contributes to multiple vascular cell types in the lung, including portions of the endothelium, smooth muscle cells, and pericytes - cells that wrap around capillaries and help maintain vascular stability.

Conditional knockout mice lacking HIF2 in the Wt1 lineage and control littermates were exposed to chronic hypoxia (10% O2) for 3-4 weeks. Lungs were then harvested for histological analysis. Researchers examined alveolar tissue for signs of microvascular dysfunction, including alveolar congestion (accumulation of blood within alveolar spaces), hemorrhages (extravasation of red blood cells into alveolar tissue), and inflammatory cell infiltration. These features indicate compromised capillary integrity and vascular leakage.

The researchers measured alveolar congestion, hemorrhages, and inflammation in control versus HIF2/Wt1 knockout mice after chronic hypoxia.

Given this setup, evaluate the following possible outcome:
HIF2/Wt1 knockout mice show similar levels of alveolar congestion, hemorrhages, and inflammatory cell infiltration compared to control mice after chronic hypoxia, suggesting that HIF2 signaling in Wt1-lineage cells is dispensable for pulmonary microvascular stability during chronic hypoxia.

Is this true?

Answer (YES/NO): NO